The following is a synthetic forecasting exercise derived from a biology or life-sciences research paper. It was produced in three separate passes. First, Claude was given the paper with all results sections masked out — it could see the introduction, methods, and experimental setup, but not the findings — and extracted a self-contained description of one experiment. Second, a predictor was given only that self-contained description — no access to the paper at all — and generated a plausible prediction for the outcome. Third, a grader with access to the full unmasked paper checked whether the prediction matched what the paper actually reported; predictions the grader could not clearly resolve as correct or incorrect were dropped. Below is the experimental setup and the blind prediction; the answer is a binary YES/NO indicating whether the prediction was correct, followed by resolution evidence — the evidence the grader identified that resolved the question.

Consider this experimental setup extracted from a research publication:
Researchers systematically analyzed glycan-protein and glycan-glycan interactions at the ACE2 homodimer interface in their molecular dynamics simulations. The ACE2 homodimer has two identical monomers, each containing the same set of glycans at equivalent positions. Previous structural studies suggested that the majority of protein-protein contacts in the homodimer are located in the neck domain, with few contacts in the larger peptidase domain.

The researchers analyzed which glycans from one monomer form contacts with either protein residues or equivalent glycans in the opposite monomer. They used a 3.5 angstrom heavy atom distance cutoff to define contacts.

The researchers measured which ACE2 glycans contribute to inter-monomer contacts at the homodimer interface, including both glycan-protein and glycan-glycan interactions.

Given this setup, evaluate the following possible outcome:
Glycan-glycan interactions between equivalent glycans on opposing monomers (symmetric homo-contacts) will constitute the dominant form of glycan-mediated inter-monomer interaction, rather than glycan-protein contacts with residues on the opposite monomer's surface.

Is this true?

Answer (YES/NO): NO